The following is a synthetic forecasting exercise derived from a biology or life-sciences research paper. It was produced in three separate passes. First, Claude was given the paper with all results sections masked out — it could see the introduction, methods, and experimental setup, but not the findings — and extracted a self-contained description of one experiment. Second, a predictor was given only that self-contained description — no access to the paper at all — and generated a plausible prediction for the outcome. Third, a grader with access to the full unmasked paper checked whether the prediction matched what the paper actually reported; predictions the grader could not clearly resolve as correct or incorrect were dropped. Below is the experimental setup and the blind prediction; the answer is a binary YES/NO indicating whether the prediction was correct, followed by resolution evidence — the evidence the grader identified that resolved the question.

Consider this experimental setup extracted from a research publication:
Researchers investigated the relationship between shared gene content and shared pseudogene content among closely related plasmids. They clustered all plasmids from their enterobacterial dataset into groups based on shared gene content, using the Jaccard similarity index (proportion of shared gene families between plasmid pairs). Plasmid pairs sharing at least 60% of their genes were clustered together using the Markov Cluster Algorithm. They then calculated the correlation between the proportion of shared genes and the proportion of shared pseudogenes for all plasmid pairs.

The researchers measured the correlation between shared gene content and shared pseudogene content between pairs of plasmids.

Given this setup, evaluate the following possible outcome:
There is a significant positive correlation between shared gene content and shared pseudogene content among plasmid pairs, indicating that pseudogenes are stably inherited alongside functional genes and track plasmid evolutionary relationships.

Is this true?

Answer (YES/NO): YES